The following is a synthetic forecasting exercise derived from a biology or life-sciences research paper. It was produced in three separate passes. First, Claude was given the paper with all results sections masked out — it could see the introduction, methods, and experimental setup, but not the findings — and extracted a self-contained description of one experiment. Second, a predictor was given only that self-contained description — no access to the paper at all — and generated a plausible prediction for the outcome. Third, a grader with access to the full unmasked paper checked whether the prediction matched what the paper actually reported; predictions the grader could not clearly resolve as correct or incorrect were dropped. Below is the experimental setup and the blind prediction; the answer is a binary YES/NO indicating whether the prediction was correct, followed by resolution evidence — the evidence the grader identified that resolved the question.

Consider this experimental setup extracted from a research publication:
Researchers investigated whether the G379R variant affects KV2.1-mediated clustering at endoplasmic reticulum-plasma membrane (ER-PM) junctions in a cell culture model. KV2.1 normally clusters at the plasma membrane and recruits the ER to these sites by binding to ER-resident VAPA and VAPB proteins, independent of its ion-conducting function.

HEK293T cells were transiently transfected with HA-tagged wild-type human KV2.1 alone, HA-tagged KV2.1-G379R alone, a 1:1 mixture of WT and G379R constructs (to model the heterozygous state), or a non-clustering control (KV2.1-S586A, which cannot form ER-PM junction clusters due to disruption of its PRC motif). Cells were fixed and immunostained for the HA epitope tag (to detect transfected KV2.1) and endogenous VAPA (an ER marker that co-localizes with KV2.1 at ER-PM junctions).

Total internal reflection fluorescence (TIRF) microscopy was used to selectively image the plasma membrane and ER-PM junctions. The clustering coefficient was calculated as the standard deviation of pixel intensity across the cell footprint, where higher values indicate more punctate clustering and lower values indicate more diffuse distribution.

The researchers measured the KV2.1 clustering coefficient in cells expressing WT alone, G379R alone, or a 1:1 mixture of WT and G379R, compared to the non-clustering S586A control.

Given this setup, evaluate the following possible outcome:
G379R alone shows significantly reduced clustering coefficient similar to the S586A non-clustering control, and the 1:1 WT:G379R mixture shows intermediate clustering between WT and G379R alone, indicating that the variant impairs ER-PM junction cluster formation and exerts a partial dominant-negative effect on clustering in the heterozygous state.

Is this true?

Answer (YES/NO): NO